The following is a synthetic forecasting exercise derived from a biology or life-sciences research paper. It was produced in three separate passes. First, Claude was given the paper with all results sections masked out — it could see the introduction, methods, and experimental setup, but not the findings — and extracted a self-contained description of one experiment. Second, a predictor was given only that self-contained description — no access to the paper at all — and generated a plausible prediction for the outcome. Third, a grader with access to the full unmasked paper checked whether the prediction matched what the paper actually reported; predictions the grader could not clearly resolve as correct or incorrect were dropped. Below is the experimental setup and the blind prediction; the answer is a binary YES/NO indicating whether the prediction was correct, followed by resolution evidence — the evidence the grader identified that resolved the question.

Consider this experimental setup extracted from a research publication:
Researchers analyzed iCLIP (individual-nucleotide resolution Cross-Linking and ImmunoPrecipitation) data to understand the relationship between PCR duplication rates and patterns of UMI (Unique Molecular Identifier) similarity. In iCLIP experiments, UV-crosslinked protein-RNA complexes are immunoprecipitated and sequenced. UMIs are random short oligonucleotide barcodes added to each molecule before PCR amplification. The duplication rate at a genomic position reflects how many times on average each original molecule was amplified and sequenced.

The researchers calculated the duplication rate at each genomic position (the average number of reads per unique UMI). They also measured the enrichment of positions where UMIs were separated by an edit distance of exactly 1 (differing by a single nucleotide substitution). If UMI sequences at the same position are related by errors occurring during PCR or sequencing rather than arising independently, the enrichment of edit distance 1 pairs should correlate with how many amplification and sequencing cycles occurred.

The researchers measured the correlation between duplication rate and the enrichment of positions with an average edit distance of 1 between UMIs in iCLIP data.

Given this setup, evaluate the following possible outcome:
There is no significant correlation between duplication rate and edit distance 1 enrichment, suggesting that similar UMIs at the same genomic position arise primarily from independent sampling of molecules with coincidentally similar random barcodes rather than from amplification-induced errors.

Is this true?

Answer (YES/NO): NO